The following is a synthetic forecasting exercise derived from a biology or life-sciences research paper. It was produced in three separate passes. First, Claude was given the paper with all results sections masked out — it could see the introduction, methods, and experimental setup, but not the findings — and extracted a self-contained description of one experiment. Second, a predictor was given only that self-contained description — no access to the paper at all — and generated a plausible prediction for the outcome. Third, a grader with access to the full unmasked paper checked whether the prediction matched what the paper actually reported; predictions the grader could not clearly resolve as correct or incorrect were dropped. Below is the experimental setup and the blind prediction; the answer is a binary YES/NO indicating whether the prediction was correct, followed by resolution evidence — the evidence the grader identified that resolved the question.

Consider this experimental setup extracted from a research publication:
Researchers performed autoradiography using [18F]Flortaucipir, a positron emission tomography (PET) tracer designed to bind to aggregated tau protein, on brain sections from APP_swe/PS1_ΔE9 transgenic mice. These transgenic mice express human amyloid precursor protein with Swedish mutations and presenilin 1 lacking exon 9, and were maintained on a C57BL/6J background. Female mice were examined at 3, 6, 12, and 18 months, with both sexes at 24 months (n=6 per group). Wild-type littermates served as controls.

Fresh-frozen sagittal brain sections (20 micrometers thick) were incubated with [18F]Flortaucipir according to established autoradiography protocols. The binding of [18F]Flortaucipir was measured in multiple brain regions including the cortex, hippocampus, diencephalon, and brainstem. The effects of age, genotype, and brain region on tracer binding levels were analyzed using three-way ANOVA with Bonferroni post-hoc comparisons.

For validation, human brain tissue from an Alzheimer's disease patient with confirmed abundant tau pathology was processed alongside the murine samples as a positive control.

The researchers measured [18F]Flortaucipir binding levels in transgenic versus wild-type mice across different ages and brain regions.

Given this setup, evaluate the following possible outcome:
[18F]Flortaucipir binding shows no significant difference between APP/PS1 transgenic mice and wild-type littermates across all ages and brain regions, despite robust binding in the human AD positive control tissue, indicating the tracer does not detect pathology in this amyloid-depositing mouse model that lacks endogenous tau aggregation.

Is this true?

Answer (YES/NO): NO